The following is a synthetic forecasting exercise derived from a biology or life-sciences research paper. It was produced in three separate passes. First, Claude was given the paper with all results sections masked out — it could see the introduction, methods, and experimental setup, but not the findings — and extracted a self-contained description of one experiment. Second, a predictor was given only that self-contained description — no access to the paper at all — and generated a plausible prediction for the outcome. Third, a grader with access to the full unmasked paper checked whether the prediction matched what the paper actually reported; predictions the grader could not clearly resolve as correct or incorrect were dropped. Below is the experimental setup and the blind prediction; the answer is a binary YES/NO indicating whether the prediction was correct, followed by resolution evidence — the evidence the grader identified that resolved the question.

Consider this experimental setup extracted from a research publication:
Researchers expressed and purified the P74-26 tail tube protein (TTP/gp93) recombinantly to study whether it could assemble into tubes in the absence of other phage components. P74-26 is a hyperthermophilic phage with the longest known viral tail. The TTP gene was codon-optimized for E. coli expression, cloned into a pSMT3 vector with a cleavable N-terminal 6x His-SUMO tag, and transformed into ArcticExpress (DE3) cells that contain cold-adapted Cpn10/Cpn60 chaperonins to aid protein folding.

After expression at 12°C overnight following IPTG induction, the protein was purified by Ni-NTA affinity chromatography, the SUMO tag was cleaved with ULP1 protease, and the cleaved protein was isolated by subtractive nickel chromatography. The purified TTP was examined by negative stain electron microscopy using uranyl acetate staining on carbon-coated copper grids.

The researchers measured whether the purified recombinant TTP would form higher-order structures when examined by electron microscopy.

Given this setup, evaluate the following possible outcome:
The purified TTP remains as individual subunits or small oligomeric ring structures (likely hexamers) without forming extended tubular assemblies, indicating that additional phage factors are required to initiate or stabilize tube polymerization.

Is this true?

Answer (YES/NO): NO